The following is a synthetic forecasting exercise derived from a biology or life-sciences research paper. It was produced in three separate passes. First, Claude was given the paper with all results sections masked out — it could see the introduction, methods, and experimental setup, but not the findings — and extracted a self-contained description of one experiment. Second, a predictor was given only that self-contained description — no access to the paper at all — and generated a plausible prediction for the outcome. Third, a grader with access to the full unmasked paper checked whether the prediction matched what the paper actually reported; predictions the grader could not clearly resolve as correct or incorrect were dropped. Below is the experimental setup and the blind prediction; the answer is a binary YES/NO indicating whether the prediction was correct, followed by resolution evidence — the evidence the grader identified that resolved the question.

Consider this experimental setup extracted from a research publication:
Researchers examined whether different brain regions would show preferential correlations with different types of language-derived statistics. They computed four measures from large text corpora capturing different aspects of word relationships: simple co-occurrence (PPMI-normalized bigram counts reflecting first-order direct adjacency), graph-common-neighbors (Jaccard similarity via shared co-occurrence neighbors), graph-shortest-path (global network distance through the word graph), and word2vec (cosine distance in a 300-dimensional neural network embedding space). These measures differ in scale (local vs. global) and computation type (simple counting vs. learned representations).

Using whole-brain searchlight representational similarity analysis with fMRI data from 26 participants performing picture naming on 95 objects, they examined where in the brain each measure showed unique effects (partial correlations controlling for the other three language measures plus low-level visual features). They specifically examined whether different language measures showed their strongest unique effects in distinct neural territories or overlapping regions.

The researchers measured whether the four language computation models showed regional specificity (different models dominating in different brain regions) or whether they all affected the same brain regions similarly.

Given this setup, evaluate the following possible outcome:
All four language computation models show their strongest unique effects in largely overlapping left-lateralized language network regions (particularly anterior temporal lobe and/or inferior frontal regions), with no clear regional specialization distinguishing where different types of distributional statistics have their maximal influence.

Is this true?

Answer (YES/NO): NO